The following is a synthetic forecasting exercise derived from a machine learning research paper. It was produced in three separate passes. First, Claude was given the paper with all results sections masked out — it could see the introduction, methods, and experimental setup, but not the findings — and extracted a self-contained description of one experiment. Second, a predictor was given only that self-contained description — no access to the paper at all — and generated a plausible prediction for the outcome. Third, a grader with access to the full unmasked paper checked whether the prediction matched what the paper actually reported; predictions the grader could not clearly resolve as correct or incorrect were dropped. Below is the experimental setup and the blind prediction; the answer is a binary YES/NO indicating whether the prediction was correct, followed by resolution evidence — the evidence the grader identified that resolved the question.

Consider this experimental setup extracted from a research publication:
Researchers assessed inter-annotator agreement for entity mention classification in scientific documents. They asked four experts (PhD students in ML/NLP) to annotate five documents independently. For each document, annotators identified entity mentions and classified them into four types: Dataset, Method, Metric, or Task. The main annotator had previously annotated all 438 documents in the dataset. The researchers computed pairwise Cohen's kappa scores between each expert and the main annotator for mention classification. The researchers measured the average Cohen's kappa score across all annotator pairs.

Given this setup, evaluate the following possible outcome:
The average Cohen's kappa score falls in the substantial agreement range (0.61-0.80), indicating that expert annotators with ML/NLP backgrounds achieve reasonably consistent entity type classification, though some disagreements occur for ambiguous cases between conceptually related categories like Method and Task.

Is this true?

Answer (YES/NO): NO